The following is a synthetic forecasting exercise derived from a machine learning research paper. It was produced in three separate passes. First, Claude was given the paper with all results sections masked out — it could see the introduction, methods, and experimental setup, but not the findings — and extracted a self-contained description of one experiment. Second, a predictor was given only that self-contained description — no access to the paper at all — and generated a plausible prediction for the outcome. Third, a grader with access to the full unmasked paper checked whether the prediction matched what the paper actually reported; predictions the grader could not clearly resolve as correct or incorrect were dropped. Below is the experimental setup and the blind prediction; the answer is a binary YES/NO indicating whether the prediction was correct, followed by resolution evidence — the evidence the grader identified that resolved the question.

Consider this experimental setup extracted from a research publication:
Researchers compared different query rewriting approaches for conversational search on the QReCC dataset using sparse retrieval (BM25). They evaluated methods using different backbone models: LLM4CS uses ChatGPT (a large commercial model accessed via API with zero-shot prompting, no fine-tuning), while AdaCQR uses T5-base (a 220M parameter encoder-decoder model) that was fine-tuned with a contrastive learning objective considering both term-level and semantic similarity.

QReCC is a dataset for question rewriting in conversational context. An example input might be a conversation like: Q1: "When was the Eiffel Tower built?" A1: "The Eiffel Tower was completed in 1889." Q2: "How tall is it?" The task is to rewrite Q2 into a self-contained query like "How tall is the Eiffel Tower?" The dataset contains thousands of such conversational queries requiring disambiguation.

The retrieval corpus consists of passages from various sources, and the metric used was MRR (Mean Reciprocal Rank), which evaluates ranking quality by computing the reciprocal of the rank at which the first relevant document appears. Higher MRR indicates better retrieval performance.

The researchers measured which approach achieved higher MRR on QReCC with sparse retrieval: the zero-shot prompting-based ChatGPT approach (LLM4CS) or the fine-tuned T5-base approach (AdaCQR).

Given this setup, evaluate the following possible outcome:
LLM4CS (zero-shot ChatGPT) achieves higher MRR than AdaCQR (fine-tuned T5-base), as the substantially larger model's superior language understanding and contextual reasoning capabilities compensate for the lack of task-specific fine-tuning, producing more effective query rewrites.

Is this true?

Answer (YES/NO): NO